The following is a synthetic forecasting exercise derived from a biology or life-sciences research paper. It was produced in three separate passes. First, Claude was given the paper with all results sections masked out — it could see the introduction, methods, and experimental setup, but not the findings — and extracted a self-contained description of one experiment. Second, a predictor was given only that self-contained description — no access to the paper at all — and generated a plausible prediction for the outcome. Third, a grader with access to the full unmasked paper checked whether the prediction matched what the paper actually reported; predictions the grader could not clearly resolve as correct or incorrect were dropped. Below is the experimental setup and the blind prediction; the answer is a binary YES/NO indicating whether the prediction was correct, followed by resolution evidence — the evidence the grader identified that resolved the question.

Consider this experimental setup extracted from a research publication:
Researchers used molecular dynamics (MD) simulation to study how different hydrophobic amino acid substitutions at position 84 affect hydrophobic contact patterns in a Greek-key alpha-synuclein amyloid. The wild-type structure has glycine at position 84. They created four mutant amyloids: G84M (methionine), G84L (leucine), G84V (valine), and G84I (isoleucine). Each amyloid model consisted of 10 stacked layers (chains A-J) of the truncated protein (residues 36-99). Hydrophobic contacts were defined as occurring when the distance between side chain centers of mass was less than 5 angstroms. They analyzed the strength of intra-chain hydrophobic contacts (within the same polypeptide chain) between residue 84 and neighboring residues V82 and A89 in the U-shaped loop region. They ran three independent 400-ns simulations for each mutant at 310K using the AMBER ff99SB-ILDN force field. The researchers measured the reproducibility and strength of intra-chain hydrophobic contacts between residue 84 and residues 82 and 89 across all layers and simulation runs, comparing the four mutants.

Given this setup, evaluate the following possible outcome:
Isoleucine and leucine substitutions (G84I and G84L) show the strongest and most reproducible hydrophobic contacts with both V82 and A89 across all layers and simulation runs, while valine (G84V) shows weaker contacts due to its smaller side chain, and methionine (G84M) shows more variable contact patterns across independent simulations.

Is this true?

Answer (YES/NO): NO